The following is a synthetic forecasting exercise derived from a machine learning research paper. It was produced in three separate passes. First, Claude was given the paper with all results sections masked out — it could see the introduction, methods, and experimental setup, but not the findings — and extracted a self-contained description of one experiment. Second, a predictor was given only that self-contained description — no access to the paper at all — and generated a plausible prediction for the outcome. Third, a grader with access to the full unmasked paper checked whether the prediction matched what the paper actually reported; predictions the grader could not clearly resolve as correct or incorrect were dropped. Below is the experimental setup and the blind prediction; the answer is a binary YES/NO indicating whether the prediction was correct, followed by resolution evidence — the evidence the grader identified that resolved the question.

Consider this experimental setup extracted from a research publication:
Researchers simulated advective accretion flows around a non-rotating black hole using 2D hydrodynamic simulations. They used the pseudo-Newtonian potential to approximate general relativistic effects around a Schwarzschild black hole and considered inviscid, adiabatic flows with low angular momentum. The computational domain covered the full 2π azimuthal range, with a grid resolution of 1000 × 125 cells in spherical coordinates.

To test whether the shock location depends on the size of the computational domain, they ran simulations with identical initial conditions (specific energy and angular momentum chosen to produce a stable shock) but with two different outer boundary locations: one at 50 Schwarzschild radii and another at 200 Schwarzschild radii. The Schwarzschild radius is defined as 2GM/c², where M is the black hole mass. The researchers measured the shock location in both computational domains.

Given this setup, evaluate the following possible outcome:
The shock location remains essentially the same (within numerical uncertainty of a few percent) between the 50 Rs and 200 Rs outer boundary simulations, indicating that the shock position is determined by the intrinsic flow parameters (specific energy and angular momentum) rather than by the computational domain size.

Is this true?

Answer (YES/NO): YES